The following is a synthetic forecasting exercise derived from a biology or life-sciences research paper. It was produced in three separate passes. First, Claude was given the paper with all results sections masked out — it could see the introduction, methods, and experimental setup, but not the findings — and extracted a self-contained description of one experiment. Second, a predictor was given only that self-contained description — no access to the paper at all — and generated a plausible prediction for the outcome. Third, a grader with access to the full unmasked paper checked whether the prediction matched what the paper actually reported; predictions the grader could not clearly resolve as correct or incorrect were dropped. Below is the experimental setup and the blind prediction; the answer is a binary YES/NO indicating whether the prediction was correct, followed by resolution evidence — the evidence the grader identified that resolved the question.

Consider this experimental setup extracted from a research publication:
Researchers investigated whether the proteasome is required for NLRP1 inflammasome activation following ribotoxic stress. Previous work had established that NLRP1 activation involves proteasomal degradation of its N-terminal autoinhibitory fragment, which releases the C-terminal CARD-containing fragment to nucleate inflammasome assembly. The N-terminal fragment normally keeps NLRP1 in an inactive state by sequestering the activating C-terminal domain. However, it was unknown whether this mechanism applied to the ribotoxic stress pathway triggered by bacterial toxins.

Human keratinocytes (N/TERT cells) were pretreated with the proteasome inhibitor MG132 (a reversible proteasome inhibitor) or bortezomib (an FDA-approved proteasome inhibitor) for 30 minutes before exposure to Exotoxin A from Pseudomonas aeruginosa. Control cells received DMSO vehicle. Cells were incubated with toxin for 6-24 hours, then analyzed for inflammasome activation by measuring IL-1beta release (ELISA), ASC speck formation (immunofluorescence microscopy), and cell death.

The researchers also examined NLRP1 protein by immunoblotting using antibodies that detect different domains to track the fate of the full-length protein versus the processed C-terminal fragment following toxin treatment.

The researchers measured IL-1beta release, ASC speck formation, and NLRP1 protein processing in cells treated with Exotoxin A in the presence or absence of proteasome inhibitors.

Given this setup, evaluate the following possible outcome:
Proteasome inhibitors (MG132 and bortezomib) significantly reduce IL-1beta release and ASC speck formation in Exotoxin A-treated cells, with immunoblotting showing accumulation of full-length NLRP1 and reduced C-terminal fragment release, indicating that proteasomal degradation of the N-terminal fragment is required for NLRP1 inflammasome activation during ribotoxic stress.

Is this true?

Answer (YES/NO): YES